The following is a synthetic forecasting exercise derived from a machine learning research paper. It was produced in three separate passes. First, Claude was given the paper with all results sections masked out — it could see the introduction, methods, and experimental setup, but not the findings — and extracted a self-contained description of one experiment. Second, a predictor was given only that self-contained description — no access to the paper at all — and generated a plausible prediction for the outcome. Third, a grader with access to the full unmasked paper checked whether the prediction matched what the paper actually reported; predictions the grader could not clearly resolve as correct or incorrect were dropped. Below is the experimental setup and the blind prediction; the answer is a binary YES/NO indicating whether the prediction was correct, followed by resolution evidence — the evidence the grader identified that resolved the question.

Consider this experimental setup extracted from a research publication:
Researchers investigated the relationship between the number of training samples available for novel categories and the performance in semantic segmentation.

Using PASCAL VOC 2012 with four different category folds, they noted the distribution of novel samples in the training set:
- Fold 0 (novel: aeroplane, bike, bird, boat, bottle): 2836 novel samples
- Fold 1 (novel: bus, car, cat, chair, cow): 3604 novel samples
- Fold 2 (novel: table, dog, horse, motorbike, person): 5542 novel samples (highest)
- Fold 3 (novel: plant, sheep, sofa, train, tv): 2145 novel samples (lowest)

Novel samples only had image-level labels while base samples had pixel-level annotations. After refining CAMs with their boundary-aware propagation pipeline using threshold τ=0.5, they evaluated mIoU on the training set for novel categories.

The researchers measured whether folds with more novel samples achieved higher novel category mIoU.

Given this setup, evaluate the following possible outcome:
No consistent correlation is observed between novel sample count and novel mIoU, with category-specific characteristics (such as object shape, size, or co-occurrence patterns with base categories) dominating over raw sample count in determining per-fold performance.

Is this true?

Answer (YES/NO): NO